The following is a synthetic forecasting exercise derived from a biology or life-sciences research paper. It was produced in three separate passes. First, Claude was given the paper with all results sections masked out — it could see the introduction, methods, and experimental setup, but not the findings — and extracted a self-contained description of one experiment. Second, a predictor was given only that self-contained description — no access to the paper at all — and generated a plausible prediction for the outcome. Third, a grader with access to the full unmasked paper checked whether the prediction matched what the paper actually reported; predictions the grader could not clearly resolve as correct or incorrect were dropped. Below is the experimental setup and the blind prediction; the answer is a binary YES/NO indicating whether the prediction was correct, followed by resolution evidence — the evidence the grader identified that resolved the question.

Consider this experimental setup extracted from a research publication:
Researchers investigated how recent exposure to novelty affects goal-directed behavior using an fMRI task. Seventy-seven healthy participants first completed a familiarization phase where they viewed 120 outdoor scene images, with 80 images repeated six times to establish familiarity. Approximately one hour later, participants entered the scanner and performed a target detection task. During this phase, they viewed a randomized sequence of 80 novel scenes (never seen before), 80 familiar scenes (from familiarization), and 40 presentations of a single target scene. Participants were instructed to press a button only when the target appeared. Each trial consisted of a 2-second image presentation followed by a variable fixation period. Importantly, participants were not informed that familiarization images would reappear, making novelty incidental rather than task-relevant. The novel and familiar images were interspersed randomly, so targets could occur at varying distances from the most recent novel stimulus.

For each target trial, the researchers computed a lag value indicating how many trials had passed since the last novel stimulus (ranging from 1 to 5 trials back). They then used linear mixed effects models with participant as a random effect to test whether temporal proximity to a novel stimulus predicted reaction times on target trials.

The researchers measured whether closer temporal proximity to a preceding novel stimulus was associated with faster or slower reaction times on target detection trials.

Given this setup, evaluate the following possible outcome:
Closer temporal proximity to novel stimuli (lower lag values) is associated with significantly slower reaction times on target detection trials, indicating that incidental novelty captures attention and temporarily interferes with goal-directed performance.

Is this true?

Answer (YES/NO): NO